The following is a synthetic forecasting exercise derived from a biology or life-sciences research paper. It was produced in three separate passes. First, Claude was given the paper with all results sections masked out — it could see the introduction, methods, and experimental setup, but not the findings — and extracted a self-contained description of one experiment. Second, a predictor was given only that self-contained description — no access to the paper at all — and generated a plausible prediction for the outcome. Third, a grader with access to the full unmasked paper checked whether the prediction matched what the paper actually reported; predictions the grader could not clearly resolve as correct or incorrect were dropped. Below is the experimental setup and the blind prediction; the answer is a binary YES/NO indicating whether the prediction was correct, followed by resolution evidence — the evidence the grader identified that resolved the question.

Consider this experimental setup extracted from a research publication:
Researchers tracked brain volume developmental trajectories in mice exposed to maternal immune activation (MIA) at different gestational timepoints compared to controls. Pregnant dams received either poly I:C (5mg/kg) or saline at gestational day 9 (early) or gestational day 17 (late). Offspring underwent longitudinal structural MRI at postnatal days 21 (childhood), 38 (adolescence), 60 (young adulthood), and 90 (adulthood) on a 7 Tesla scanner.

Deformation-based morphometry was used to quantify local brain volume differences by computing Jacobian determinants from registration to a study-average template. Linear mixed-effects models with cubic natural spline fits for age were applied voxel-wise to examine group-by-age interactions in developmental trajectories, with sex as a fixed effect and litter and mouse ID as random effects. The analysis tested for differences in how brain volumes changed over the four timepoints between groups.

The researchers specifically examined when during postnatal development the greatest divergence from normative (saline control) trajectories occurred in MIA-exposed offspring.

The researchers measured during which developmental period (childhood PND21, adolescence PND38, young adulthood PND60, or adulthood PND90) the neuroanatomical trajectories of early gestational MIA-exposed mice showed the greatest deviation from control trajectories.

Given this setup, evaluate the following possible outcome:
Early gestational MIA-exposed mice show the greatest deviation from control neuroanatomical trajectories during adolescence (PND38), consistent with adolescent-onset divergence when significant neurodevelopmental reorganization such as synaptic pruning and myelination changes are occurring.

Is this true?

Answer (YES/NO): YES